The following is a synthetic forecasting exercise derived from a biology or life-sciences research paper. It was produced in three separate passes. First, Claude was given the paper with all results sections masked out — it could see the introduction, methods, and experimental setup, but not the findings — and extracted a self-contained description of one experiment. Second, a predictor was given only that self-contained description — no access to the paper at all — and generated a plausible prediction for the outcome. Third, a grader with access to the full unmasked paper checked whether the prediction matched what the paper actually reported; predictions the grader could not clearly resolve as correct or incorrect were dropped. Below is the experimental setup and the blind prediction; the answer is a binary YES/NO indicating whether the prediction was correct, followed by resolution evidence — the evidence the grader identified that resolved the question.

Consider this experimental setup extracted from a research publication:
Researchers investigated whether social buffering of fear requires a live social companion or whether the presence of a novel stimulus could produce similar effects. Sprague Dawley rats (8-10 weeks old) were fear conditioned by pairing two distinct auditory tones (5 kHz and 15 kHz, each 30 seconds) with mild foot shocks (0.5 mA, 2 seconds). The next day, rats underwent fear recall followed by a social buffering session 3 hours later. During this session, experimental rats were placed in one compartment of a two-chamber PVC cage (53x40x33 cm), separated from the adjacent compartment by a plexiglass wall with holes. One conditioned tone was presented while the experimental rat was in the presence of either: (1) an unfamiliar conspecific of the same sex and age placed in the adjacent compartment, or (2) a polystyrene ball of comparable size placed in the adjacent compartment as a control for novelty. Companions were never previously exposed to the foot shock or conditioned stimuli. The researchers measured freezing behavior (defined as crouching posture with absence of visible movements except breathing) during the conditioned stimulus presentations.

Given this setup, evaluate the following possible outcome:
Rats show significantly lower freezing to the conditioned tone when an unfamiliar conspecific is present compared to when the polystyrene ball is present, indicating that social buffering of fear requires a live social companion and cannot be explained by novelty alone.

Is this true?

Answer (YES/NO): YES